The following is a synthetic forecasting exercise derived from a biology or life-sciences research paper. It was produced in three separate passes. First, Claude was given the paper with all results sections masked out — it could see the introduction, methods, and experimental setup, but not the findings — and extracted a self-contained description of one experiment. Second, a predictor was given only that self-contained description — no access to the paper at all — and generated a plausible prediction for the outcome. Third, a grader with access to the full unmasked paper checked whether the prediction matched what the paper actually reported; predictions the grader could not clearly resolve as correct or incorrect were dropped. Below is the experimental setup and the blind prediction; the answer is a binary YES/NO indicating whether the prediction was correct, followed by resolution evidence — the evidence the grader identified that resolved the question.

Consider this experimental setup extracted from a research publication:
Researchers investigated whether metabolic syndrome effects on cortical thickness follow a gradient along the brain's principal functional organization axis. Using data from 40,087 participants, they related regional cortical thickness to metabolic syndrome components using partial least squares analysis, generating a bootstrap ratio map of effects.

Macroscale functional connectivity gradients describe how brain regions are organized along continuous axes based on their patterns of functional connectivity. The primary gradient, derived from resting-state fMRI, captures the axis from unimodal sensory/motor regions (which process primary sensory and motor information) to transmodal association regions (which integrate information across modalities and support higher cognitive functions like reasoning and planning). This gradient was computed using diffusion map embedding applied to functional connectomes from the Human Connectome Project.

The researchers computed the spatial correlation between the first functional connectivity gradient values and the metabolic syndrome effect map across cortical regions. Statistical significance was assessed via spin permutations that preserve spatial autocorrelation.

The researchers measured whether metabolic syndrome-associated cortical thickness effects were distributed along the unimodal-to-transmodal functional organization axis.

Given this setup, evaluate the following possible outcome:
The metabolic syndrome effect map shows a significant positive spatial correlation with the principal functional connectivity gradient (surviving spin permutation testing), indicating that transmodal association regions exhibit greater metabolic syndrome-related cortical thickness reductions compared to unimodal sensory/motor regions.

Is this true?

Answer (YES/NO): NO